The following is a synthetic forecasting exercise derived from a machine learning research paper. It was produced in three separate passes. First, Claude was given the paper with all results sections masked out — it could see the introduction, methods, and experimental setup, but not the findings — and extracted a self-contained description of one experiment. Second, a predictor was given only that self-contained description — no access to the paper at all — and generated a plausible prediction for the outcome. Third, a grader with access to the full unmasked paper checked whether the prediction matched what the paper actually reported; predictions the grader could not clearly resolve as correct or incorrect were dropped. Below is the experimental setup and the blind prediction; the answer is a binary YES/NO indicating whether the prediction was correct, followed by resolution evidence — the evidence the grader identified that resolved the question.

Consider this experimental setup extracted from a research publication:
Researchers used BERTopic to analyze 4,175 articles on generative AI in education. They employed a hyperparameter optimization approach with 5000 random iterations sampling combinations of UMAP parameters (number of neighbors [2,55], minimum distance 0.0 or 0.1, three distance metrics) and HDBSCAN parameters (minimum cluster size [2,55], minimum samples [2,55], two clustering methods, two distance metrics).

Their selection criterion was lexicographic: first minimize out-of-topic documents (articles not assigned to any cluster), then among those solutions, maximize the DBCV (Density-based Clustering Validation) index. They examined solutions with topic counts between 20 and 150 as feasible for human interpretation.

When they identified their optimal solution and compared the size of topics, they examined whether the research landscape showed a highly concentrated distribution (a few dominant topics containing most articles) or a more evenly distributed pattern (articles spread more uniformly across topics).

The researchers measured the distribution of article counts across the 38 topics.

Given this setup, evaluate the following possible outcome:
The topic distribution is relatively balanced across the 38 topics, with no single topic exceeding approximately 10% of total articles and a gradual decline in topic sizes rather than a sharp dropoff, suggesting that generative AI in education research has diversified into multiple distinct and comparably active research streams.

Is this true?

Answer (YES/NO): NO